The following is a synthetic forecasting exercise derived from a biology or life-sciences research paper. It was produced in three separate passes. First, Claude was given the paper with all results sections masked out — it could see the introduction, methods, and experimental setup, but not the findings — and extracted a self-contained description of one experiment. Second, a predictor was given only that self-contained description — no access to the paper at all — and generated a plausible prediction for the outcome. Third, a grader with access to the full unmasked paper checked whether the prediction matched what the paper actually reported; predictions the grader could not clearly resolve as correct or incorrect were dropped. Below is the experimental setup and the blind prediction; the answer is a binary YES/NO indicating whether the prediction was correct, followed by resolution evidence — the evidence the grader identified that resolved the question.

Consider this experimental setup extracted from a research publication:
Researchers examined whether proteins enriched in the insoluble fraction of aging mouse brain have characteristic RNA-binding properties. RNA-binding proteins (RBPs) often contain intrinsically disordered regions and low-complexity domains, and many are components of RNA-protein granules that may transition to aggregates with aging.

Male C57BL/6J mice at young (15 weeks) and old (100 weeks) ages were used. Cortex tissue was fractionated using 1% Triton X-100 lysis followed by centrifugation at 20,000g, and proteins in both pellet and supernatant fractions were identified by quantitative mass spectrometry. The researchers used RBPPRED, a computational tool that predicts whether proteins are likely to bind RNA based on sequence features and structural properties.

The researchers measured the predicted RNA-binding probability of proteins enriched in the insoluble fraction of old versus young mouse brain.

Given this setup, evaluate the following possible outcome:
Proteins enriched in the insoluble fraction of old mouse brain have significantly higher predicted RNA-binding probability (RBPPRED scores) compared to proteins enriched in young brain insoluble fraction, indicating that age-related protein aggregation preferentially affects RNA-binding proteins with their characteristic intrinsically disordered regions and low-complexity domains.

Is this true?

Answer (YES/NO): NO